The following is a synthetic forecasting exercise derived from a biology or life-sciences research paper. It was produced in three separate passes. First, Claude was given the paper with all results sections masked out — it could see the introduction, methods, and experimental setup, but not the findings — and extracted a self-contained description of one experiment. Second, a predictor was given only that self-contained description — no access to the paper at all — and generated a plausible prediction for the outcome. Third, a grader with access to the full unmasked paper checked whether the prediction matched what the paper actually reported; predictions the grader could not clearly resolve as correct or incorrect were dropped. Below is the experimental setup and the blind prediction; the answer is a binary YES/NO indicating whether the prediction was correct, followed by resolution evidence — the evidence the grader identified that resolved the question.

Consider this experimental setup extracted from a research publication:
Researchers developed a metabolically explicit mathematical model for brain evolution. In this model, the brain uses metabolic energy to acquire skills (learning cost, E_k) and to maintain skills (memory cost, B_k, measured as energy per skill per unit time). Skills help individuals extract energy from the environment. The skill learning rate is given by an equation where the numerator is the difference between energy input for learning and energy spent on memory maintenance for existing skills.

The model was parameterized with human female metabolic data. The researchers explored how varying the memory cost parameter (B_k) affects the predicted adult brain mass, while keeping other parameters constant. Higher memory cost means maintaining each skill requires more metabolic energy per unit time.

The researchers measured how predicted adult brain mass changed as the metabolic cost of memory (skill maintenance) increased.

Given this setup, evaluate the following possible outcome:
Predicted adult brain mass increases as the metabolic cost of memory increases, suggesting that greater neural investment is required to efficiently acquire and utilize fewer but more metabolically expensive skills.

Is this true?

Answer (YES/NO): YES